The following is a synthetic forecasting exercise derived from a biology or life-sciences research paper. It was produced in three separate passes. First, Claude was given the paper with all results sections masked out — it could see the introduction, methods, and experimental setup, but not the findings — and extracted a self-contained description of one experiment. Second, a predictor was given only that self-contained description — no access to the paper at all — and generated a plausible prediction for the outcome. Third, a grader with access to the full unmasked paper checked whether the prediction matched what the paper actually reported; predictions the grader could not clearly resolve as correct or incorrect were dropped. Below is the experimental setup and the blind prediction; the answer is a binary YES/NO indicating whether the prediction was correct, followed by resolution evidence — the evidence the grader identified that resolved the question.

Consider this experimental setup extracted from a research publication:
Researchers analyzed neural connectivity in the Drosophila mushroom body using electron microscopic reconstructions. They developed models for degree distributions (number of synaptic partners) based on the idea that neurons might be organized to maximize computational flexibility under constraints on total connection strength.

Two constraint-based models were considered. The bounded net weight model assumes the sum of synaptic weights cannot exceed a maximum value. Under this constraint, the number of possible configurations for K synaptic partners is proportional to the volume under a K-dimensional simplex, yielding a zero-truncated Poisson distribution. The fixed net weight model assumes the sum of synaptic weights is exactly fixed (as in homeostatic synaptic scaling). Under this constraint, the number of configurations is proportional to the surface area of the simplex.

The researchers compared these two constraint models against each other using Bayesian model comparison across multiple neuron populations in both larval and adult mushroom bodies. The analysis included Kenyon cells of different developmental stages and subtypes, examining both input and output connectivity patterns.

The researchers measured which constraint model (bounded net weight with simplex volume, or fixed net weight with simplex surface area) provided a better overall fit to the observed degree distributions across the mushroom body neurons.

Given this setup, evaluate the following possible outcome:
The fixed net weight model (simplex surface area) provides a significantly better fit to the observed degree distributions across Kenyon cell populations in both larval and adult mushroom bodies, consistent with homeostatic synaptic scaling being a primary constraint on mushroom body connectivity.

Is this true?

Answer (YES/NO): YES